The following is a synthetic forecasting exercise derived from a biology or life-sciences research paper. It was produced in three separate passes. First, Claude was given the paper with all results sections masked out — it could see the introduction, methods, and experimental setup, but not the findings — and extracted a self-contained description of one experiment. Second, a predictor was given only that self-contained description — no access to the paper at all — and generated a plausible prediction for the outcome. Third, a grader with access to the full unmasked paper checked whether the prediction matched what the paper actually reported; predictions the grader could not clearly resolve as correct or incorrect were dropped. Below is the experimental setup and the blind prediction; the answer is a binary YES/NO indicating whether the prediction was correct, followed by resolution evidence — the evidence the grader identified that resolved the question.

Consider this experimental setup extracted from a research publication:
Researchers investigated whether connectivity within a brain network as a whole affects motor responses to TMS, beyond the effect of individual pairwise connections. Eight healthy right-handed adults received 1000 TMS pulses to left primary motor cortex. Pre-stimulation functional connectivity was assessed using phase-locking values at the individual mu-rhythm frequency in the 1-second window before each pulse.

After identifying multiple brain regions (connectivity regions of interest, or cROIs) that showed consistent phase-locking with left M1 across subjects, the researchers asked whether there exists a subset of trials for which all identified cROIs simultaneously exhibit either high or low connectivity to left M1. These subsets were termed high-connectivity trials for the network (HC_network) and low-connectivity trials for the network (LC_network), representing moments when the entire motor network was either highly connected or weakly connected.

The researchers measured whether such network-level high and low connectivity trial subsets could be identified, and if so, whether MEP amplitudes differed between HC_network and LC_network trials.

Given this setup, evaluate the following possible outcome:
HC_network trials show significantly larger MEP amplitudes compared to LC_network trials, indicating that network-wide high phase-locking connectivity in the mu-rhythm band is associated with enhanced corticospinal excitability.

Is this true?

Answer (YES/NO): YES